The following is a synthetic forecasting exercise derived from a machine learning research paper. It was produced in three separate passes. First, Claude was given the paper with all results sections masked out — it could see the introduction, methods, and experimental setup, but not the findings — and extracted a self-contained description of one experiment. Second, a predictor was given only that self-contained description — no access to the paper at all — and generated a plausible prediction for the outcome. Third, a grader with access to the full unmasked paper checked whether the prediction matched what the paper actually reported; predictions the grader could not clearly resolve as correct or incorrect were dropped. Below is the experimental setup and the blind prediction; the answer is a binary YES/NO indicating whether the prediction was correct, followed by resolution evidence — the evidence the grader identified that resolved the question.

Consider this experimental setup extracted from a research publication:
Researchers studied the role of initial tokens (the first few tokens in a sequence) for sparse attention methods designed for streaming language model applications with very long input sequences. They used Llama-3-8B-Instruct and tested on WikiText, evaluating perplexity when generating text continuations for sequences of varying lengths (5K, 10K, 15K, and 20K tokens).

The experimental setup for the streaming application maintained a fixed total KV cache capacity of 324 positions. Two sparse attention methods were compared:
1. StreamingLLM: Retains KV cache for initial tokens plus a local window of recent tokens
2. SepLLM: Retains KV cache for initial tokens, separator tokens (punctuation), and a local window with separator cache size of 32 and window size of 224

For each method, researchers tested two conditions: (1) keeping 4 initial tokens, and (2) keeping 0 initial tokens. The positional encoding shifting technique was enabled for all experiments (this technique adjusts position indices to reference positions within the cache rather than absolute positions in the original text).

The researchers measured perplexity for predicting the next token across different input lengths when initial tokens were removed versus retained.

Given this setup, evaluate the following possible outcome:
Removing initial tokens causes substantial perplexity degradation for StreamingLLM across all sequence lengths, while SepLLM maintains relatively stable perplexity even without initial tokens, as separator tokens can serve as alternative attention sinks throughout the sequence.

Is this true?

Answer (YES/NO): NO